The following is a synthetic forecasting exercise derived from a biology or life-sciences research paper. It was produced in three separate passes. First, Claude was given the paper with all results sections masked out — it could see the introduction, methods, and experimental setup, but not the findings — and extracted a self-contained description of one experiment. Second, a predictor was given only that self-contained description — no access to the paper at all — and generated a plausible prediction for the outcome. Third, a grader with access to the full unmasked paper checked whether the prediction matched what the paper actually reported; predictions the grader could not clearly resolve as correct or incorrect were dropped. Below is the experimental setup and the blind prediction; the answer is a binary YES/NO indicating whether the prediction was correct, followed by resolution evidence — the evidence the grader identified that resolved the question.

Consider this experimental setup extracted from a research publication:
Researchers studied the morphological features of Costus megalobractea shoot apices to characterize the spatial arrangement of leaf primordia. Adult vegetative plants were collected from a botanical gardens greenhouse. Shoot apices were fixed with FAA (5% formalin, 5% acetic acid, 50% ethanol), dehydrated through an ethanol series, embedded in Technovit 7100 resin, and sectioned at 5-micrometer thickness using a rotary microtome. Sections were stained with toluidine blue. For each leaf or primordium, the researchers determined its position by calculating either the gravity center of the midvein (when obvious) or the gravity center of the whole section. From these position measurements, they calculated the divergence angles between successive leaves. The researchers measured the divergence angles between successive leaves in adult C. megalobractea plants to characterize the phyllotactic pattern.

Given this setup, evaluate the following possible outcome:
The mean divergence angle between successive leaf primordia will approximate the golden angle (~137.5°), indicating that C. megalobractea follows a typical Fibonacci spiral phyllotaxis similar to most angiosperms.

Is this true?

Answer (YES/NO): NO